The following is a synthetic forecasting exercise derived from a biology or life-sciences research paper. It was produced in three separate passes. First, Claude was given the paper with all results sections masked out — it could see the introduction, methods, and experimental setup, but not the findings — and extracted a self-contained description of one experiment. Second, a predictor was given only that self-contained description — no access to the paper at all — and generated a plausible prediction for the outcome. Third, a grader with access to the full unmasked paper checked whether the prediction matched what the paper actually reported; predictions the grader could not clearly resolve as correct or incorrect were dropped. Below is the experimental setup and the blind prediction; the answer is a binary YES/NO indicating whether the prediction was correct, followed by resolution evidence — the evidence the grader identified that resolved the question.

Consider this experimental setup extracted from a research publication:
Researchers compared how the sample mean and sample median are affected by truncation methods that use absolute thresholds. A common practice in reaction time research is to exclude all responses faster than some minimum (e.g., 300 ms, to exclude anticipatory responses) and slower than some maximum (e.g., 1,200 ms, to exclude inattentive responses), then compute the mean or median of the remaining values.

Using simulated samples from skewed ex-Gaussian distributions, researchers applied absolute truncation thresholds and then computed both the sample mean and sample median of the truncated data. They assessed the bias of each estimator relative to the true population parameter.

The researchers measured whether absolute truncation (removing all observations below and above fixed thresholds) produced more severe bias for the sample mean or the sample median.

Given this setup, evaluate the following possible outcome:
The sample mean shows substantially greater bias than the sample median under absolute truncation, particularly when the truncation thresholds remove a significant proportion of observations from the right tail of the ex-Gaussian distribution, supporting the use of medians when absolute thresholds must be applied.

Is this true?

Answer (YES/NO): YES